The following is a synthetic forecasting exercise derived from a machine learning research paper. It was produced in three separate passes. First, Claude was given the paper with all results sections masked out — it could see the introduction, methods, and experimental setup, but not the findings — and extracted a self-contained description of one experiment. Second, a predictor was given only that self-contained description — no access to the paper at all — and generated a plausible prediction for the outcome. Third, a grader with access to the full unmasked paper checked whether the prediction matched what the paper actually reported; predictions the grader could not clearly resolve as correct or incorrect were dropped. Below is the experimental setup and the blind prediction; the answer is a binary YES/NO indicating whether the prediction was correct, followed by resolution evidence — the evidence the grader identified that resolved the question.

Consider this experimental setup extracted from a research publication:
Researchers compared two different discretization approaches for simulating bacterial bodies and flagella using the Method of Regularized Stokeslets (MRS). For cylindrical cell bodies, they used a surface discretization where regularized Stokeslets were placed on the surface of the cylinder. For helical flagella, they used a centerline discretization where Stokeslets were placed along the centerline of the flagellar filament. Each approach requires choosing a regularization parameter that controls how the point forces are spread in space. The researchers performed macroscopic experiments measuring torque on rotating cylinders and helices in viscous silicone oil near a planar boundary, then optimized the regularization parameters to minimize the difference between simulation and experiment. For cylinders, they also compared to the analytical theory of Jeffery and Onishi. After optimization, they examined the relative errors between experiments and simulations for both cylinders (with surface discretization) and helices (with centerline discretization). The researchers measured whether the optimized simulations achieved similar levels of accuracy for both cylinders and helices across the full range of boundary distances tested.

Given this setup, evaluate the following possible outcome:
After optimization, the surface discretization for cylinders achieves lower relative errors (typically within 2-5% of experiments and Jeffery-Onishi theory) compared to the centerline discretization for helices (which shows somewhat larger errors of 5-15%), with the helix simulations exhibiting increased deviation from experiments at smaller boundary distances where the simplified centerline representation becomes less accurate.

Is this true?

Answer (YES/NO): NO